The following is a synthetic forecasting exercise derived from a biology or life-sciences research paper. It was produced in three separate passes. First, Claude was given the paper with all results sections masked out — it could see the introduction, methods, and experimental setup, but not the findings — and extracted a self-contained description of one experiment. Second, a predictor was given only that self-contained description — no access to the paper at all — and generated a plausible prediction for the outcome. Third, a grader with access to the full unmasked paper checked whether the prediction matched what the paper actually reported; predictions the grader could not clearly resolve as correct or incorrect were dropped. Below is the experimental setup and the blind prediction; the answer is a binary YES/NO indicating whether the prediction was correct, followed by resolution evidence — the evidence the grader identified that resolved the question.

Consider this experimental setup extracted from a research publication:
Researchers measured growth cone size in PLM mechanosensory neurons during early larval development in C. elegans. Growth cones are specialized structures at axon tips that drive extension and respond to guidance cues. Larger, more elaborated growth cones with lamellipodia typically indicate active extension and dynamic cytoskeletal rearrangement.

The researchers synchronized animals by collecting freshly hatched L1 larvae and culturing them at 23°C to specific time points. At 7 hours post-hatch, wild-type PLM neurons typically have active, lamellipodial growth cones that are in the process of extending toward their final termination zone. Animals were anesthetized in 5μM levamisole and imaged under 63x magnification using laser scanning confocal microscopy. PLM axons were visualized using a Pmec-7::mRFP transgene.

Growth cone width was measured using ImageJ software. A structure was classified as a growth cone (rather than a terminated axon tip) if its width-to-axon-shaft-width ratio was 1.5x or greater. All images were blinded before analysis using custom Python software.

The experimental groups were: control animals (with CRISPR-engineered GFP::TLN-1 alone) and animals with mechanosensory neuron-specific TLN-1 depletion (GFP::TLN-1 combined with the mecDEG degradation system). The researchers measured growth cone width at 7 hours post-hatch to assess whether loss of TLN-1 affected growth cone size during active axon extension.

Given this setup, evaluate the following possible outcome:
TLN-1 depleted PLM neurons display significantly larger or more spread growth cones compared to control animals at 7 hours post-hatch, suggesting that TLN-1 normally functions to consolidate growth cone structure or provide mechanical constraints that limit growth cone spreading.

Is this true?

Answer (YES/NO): NO